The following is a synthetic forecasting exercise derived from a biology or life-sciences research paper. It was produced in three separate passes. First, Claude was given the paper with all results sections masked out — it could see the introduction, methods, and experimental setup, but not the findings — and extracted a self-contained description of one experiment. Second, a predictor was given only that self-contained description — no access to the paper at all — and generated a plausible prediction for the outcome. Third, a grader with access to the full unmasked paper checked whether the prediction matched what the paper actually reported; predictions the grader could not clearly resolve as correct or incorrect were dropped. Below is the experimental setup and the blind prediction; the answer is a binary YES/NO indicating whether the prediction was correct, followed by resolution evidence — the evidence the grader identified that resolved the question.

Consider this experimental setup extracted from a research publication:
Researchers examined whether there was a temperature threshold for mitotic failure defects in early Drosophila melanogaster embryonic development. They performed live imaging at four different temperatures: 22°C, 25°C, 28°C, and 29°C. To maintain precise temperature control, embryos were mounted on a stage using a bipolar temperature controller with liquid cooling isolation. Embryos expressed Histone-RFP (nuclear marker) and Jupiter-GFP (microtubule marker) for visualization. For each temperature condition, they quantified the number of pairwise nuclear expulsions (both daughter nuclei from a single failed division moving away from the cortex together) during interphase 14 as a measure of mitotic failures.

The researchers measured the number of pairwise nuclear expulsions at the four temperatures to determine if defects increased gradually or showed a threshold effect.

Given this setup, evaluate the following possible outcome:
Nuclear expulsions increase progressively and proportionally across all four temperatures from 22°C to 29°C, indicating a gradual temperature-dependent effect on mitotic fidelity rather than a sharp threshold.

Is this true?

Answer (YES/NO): NO